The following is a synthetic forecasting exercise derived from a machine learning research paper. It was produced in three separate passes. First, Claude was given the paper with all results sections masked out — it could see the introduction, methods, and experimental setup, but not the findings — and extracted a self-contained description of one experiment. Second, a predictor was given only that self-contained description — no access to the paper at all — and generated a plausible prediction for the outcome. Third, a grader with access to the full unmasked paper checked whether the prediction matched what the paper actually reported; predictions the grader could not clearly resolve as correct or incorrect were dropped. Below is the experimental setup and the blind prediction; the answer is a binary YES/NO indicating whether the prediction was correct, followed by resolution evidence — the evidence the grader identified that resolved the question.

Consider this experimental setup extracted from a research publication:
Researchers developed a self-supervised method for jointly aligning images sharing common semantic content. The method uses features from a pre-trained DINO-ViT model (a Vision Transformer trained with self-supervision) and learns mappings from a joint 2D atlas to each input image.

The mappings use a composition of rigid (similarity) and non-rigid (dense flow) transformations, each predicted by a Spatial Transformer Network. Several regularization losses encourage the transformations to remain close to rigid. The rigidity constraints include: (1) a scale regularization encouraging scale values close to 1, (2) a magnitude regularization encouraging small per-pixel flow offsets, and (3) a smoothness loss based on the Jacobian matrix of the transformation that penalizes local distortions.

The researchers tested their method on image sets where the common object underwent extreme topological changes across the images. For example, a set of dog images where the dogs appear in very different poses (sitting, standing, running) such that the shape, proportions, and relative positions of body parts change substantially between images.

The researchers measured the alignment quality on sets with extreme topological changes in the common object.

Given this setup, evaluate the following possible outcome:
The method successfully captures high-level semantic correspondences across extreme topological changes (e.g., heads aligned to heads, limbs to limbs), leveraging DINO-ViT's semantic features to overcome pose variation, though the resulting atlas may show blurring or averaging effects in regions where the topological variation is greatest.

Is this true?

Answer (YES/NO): NO